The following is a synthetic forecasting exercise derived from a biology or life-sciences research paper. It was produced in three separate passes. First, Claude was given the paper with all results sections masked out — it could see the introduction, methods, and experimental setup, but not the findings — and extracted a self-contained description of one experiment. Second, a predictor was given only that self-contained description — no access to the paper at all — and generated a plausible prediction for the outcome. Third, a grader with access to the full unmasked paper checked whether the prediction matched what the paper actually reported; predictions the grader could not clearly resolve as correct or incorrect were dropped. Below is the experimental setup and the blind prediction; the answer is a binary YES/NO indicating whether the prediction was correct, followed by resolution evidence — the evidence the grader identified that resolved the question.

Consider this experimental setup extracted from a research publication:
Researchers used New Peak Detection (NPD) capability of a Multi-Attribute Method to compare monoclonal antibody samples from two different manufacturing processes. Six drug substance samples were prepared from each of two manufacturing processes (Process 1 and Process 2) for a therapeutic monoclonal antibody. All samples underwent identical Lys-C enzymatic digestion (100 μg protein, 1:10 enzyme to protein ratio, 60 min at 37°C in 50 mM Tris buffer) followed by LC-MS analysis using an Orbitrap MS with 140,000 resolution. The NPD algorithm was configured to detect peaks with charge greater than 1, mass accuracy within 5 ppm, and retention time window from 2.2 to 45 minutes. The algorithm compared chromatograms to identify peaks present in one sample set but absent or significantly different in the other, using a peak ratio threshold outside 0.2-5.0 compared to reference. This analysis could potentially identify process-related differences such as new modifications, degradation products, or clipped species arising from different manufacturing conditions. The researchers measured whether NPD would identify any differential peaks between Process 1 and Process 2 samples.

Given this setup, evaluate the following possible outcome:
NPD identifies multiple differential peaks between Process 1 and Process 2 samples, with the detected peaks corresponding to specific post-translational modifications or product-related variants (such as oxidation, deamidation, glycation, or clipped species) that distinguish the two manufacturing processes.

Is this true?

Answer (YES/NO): YES